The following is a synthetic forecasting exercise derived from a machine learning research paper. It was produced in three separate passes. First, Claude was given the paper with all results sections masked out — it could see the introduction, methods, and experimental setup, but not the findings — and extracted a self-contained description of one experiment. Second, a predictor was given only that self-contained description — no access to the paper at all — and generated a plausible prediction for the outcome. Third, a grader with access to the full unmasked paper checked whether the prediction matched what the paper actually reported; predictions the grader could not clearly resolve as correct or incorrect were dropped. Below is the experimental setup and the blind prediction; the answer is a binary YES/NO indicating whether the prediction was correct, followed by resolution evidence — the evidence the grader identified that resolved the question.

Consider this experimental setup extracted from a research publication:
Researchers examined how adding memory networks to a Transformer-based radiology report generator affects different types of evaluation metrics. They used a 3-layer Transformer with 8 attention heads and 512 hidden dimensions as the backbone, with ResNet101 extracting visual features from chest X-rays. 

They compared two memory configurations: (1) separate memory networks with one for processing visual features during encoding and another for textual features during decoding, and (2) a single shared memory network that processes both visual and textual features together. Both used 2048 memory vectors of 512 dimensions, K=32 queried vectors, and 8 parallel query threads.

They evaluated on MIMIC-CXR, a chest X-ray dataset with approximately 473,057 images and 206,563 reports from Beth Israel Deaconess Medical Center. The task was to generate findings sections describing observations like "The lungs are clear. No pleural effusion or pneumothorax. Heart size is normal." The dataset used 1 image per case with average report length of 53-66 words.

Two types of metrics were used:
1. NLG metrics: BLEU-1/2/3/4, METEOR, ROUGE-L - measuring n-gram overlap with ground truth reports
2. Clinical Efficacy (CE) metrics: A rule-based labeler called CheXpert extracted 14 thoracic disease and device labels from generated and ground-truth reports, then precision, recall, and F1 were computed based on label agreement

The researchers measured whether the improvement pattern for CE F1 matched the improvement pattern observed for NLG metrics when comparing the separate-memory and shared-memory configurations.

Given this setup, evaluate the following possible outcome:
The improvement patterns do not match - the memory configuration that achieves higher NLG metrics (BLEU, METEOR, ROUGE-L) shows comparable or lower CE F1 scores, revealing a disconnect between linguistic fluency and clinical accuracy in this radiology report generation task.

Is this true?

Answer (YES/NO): NO